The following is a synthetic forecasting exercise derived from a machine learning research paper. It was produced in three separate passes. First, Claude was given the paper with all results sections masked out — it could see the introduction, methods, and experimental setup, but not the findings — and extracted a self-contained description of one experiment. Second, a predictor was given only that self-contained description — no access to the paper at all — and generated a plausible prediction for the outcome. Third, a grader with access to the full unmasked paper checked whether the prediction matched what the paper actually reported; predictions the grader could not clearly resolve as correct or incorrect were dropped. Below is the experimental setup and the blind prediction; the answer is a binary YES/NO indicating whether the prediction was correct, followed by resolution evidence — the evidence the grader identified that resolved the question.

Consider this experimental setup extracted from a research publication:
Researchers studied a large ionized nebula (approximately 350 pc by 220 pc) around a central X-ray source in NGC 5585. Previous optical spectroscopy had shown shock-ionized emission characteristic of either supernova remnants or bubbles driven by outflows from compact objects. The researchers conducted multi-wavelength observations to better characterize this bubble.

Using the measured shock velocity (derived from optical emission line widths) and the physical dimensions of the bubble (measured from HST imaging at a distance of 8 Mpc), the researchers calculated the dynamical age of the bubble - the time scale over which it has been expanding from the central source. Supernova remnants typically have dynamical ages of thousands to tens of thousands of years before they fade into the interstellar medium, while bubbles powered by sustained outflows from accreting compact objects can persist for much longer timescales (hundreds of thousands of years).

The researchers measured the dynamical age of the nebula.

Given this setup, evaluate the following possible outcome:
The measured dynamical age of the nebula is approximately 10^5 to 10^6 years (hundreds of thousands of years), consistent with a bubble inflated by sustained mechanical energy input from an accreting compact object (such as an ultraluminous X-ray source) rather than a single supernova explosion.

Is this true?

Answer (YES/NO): YES